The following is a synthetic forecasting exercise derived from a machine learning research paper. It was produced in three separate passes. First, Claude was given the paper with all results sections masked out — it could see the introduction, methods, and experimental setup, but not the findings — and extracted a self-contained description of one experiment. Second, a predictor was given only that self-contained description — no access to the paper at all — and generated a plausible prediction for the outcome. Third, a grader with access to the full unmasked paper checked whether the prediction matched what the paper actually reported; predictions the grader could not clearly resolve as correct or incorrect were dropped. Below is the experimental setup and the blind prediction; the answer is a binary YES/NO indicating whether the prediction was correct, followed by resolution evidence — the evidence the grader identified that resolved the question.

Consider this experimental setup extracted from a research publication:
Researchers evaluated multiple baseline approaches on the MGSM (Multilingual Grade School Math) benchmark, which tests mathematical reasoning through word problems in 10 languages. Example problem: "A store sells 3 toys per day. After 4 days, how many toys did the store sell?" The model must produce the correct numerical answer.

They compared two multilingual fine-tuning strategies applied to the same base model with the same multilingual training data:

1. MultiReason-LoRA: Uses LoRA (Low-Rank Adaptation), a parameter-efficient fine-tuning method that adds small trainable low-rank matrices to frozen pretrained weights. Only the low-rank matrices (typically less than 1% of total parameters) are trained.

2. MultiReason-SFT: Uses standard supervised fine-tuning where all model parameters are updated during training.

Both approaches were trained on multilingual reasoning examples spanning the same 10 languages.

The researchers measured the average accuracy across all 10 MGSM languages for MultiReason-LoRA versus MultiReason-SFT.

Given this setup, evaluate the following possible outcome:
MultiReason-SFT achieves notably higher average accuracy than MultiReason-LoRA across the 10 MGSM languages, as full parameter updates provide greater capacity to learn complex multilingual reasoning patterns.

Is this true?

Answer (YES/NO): NO